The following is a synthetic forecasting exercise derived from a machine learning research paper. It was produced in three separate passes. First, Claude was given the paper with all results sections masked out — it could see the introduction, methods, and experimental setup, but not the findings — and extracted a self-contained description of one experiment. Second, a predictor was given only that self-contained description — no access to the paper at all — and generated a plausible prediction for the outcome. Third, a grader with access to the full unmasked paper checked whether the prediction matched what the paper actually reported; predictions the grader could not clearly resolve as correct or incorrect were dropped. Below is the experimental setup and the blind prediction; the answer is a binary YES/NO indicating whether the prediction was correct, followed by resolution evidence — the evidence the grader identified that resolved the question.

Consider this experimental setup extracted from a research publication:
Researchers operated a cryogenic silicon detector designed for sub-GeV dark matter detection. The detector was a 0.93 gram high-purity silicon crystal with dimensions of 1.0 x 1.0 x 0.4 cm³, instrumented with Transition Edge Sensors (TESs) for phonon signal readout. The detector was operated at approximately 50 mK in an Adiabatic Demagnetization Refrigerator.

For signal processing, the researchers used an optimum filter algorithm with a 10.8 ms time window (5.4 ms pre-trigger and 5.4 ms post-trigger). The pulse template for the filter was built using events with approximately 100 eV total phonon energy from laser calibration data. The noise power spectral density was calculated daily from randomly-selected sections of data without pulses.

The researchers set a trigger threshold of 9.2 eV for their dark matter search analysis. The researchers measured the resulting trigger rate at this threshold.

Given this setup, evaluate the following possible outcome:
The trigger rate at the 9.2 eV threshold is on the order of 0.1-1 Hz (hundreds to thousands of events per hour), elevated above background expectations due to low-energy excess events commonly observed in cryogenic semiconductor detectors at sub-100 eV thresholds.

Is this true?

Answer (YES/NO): NO